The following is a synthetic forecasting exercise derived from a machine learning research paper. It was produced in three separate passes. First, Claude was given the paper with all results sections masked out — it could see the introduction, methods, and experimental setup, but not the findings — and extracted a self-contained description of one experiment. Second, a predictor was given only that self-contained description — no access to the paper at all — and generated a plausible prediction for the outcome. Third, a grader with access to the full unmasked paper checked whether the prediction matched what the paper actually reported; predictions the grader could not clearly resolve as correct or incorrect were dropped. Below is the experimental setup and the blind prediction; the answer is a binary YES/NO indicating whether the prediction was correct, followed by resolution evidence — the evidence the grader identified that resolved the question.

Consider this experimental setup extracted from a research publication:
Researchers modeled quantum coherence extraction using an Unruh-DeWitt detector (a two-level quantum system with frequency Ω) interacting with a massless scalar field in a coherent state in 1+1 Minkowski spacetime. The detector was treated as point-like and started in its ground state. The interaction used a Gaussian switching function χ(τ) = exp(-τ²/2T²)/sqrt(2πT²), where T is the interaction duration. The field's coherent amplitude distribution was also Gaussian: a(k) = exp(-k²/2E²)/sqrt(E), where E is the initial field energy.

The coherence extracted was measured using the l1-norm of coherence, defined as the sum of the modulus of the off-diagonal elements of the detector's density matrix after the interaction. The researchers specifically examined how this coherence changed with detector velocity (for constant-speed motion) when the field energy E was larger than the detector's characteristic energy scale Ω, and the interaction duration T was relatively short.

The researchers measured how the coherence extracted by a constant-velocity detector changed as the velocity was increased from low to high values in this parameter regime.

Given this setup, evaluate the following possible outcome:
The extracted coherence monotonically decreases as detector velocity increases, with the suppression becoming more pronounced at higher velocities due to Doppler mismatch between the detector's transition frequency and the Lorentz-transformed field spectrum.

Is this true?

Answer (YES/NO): NO